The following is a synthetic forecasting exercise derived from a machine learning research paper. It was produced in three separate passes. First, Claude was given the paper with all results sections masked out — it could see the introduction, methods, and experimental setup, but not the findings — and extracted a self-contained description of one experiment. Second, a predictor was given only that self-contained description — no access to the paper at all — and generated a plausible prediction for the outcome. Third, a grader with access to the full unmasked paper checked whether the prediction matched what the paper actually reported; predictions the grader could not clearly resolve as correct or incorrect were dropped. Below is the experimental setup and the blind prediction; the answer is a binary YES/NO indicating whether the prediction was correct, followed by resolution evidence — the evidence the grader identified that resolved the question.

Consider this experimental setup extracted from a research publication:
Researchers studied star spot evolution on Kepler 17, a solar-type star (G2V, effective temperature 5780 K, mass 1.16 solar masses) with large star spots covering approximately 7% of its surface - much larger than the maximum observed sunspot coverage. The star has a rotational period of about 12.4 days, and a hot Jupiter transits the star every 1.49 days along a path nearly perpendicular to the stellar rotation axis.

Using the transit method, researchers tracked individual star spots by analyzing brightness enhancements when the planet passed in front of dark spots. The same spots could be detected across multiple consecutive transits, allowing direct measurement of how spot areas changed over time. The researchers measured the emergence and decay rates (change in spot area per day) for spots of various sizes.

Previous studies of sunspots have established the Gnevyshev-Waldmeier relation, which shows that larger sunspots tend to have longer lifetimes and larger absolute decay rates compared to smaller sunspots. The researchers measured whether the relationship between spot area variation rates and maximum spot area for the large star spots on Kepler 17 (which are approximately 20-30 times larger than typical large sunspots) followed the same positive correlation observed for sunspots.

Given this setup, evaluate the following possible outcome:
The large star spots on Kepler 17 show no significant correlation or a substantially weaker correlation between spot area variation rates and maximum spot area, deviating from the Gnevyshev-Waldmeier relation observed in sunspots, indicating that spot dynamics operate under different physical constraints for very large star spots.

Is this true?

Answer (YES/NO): NO